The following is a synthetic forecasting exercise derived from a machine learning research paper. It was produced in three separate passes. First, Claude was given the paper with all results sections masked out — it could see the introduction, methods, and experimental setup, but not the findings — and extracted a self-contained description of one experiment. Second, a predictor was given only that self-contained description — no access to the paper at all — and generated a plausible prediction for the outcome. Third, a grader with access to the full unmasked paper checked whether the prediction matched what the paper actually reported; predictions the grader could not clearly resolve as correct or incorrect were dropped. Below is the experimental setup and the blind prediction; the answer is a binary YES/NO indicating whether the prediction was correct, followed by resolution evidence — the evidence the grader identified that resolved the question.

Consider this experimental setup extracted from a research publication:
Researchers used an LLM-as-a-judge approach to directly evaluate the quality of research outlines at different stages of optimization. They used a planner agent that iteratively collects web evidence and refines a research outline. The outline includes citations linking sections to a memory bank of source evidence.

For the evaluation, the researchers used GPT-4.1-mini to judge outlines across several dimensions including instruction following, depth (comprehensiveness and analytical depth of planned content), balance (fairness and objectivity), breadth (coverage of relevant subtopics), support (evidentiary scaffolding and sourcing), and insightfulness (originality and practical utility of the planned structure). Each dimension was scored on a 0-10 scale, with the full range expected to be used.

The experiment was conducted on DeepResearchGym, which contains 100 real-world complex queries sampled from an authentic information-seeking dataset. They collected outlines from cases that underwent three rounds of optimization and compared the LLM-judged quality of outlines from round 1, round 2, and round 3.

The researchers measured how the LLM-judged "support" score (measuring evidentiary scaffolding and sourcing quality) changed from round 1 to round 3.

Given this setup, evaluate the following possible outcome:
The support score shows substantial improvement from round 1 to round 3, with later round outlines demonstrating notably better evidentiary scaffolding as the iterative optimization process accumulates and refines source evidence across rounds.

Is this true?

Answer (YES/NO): YES